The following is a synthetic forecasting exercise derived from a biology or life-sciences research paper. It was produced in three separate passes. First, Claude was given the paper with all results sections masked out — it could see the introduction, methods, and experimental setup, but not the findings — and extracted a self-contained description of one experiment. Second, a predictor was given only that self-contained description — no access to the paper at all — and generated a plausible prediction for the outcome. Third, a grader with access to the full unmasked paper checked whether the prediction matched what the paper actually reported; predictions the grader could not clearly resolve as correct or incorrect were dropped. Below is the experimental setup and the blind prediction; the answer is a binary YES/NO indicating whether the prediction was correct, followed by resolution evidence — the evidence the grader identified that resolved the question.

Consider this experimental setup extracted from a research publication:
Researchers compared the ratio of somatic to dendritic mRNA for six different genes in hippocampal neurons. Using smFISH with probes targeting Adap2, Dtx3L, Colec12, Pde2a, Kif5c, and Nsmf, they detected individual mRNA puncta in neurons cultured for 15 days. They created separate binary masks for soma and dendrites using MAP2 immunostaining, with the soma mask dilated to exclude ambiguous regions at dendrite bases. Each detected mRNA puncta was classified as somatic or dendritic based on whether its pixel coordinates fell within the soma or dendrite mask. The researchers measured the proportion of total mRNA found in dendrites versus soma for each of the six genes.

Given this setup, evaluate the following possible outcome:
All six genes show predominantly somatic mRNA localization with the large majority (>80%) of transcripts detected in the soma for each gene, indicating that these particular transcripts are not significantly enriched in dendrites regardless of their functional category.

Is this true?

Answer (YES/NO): NO